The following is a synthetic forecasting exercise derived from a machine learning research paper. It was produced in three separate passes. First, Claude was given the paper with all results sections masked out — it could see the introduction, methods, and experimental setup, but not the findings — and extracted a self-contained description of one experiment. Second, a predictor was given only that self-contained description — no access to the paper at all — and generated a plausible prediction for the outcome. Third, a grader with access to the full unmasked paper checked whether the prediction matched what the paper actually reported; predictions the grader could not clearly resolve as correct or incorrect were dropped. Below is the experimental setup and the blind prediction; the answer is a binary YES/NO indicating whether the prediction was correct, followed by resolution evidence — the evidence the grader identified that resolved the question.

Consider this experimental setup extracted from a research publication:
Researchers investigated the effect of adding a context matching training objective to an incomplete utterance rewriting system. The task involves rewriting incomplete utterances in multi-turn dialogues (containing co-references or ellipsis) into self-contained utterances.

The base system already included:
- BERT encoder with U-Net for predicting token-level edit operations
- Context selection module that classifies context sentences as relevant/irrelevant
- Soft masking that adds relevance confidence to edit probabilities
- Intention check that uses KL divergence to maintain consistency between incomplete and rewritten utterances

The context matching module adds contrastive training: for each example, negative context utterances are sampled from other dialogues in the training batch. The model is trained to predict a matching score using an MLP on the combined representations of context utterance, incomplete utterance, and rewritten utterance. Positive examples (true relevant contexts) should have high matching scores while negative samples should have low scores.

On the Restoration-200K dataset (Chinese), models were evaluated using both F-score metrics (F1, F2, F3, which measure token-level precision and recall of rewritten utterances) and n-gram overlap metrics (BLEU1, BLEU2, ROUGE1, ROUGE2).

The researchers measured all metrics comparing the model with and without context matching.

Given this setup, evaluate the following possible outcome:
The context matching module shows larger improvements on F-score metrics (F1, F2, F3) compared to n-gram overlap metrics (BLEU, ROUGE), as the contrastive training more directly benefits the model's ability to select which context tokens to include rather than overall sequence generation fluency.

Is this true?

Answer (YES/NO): NO